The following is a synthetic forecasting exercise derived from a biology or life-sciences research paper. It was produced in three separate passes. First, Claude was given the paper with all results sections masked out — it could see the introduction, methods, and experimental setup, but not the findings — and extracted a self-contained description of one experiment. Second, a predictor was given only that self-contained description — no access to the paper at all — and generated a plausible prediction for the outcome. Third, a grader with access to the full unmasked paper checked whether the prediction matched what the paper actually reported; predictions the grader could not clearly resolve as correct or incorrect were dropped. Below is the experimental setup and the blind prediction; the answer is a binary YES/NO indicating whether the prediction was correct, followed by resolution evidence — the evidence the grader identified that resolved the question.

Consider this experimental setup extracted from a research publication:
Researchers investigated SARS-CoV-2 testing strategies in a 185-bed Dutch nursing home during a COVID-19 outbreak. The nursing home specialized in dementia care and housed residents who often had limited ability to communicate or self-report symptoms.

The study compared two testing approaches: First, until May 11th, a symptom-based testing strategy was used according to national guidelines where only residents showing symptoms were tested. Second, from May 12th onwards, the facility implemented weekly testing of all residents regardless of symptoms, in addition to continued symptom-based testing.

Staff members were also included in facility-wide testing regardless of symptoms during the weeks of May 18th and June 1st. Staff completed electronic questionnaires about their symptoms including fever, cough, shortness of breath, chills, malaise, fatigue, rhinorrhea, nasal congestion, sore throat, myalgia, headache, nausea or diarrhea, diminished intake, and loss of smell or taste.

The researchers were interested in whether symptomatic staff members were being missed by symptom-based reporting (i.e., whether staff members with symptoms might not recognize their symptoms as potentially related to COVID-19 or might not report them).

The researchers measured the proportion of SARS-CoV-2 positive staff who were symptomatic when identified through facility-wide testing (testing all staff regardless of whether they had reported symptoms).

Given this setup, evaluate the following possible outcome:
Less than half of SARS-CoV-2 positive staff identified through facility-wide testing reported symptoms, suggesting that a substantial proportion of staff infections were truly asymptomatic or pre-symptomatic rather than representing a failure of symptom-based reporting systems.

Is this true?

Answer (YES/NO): NO